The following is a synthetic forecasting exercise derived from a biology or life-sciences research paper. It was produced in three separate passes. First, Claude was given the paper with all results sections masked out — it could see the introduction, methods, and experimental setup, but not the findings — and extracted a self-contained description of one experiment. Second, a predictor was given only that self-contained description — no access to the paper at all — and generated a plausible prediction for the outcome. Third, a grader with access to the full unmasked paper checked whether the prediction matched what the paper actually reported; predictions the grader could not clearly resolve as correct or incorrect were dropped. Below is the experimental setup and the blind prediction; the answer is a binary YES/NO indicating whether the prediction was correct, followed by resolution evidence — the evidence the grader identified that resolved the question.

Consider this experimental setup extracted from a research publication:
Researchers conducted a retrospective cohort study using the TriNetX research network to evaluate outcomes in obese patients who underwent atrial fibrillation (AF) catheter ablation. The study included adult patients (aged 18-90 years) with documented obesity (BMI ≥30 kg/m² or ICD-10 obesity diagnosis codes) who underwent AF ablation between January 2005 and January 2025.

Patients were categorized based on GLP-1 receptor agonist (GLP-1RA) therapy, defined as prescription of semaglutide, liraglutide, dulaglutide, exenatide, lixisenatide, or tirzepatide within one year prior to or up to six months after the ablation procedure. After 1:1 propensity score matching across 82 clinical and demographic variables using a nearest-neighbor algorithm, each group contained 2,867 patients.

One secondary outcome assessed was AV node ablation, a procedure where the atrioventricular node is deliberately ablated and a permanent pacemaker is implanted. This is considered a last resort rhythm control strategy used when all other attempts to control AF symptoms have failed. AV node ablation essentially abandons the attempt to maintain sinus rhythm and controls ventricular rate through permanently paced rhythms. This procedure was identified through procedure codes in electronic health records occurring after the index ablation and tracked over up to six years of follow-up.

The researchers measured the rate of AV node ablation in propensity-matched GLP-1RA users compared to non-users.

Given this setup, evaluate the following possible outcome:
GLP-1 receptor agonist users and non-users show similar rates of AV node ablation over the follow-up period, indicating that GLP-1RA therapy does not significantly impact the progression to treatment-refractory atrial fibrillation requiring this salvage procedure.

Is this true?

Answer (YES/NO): YES